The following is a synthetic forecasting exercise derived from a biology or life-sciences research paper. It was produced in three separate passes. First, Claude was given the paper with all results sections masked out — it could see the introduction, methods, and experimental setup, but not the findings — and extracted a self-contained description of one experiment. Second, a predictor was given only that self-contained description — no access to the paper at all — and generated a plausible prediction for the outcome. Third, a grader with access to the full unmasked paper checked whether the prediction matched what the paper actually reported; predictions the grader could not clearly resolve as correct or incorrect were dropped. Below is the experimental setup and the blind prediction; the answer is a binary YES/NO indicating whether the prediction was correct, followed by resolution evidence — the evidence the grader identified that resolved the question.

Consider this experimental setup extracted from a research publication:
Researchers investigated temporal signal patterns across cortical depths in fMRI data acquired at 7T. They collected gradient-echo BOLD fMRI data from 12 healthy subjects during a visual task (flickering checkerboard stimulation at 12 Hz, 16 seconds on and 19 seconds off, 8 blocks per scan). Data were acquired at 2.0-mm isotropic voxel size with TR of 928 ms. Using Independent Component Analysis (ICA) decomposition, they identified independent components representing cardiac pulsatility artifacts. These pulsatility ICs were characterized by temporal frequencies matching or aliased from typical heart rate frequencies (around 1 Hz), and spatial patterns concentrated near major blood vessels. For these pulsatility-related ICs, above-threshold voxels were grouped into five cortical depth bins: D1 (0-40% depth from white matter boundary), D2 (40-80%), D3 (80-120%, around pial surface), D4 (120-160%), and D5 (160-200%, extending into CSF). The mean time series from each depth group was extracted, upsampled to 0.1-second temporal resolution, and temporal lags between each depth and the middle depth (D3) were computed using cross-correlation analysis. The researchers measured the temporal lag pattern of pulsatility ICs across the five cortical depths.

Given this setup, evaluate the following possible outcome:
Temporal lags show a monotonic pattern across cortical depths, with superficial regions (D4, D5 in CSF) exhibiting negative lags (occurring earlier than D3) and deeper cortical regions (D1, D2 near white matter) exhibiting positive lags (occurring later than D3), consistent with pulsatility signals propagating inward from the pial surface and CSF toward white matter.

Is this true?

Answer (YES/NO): NO